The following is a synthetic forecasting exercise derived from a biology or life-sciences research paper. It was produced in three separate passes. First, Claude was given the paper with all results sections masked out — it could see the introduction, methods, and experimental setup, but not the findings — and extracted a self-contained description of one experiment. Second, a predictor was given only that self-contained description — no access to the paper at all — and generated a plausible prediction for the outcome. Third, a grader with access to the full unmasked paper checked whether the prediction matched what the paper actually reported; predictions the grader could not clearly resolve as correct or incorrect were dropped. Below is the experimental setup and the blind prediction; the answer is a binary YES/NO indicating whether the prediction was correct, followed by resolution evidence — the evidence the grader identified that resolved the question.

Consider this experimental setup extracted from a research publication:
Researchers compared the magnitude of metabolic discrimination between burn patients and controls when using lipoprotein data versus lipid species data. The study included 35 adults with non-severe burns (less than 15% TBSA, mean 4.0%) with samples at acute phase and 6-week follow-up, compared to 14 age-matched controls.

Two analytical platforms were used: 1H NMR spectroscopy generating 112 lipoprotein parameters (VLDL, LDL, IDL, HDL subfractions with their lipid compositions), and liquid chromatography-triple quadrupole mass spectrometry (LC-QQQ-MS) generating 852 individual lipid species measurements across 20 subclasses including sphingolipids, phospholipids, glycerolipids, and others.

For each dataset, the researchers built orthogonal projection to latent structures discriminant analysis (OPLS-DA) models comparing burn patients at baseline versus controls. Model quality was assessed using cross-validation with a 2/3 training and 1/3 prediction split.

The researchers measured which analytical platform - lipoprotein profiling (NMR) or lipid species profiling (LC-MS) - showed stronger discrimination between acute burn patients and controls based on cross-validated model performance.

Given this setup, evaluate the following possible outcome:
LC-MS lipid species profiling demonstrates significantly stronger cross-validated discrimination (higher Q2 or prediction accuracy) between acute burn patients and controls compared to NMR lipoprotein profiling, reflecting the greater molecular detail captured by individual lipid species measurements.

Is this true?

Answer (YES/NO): NO